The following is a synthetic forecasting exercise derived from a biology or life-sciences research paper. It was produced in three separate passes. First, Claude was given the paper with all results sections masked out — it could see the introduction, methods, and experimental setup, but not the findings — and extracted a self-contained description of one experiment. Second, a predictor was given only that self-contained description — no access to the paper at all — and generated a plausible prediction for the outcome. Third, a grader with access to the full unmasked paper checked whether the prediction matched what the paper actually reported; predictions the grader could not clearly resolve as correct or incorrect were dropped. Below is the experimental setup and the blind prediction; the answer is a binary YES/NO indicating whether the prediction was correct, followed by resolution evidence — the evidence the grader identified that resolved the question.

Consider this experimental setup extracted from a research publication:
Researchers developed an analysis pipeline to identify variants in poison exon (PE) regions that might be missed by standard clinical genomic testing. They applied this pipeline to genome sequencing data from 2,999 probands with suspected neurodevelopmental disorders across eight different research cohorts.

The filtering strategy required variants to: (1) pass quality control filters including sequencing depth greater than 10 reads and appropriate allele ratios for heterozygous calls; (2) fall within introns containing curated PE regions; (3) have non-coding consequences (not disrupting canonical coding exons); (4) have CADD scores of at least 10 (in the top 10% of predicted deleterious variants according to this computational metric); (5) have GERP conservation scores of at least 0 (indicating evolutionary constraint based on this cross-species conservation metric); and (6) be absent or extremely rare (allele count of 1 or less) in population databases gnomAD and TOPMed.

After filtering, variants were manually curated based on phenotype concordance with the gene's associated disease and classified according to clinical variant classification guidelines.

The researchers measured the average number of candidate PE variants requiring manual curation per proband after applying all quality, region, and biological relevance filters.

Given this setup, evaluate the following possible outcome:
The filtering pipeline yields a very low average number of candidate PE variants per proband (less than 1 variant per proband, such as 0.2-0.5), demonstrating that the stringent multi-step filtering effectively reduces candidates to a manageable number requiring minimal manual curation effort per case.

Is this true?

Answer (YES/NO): NO